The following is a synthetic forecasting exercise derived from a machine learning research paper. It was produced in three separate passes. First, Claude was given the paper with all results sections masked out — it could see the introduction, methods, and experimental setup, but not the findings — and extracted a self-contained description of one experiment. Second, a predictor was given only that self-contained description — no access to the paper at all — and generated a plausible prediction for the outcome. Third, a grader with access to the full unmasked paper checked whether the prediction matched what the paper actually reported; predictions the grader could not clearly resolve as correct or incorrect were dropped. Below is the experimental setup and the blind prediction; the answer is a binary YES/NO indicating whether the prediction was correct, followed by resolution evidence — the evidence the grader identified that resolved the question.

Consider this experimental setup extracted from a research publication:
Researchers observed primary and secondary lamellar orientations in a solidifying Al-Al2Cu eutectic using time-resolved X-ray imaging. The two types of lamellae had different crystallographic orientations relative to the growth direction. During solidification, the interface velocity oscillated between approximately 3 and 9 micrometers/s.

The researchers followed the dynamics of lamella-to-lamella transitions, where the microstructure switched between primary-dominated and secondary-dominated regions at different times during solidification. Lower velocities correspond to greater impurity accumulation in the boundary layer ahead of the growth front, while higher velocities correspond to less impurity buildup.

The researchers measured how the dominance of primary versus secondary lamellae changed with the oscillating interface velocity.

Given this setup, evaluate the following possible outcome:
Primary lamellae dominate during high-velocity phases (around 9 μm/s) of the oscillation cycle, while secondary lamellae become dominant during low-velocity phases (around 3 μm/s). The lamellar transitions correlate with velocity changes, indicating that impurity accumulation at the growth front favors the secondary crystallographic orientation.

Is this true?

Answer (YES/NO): NO